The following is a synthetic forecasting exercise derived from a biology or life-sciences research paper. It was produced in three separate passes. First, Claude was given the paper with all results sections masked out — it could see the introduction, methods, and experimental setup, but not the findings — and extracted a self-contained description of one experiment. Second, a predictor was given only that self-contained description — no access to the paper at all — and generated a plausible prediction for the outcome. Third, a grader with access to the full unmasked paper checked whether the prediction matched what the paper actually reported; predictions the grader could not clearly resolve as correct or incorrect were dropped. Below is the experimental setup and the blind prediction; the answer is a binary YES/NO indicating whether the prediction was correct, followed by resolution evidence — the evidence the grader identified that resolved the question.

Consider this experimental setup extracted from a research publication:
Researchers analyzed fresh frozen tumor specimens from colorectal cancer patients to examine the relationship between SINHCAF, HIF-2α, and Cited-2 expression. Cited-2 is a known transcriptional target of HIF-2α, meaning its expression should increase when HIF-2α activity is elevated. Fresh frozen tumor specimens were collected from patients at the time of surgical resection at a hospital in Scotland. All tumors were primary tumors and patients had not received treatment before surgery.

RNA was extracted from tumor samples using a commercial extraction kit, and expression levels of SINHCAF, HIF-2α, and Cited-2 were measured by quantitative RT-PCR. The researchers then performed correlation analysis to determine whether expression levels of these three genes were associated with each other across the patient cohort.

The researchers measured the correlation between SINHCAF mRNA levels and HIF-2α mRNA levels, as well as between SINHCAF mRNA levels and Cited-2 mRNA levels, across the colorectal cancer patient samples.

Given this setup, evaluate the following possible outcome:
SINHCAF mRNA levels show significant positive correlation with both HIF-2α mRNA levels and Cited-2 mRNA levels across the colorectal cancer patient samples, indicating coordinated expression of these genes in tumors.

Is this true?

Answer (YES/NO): NO